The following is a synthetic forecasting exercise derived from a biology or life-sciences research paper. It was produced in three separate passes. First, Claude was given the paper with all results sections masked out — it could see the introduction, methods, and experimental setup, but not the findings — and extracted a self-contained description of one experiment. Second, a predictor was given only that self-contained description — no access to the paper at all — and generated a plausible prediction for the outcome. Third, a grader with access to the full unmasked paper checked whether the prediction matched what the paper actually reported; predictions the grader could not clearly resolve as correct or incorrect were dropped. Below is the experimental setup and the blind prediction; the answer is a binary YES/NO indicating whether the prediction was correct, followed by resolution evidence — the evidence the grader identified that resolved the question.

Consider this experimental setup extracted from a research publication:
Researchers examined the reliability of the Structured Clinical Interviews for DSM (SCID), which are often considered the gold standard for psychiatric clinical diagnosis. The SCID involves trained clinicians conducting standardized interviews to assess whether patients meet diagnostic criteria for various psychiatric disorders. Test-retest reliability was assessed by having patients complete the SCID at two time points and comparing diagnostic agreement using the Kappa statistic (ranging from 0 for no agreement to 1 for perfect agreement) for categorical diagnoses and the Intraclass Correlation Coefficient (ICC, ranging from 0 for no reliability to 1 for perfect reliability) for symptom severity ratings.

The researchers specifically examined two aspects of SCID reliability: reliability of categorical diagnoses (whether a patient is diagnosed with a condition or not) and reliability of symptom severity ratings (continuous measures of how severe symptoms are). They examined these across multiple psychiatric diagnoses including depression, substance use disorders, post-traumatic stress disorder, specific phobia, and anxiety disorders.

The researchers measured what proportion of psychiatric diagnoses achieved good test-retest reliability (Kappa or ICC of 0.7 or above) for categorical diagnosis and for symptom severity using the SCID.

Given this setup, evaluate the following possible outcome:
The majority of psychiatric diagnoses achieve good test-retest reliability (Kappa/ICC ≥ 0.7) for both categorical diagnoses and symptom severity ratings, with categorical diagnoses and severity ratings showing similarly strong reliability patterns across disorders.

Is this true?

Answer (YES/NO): NO